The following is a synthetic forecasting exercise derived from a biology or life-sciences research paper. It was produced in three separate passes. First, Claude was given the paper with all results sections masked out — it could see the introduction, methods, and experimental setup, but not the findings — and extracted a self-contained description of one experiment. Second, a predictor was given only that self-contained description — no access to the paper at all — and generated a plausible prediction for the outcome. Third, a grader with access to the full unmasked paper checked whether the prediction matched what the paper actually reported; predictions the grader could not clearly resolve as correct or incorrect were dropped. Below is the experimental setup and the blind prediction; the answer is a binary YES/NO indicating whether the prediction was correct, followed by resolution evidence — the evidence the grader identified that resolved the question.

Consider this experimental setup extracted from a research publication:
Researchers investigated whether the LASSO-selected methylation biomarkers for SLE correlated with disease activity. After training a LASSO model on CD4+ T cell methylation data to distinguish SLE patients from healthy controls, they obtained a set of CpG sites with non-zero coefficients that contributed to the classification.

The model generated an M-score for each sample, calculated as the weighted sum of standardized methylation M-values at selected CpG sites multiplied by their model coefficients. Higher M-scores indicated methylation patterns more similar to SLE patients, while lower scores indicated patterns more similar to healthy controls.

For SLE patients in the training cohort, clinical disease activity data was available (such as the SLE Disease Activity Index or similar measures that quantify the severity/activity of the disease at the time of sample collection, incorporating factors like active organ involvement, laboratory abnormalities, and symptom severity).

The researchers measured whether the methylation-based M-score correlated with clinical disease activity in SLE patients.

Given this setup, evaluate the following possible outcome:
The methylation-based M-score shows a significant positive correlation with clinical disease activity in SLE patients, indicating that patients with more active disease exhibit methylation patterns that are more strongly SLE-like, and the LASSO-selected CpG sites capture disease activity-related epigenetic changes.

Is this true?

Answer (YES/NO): YES